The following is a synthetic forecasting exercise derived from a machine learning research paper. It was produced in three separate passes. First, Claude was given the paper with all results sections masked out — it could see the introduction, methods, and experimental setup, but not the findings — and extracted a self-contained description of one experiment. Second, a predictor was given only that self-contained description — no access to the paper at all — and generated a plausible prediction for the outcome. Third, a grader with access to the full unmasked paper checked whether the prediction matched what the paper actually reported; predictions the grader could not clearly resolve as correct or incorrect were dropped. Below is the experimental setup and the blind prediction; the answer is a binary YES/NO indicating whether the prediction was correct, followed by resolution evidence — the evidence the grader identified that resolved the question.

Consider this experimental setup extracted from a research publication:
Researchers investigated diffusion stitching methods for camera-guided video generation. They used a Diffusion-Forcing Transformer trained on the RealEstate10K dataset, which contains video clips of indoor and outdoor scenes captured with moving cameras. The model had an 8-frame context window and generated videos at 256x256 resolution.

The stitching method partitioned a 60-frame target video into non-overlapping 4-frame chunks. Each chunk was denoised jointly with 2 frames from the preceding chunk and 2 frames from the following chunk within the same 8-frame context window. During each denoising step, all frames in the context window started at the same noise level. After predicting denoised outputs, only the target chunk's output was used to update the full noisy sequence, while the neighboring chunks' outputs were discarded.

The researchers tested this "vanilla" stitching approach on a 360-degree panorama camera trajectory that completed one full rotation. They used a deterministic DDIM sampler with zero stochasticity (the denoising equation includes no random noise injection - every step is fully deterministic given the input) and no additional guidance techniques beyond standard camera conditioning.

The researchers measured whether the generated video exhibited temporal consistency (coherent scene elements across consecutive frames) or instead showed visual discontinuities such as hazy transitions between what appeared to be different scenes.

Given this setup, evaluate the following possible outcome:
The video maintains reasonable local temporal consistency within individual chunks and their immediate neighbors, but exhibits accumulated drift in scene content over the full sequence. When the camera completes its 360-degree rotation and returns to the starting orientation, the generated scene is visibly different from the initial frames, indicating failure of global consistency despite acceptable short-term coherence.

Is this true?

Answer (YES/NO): NO